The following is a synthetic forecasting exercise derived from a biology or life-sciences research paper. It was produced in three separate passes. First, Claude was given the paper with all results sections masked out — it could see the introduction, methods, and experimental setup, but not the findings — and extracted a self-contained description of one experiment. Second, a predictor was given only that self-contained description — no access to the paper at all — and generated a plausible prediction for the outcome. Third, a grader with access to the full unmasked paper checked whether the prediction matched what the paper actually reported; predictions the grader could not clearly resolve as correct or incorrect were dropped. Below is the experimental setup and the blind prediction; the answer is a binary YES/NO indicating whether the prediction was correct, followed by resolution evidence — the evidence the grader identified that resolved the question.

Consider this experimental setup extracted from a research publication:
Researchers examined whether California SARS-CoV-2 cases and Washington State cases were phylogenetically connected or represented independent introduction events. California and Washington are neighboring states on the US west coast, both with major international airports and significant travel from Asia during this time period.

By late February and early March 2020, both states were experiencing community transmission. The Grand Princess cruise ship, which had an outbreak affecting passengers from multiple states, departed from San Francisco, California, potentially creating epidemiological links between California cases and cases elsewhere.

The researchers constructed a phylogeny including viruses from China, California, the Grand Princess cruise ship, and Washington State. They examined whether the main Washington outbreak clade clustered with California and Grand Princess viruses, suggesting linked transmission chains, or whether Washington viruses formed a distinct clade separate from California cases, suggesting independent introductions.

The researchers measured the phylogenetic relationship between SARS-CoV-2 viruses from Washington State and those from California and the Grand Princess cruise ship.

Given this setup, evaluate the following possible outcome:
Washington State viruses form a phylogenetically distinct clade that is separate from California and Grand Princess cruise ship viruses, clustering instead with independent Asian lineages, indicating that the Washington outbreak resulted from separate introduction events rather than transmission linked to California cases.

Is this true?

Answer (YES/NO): NO